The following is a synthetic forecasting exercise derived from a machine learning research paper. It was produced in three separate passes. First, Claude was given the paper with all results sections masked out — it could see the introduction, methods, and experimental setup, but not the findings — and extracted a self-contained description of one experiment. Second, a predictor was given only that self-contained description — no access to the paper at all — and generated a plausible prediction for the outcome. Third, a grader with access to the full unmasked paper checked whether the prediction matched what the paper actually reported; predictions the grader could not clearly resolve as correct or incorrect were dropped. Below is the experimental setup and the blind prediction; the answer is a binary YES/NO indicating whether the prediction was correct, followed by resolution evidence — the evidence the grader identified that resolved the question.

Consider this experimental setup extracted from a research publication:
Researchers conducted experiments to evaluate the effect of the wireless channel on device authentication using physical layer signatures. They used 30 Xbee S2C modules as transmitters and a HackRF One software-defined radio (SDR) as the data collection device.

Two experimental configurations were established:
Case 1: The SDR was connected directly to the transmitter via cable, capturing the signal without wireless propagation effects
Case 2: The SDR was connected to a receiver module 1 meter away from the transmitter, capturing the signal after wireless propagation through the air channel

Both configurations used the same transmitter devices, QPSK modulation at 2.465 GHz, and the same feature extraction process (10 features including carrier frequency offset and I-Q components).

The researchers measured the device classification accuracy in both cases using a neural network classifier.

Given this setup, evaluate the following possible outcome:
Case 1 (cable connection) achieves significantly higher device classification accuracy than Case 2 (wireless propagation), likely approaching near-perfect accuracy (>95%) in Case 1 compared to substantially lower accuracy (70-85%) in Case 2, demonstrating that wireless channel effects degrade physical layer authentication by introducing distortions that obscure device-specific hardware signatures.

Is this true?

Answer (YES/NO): NO